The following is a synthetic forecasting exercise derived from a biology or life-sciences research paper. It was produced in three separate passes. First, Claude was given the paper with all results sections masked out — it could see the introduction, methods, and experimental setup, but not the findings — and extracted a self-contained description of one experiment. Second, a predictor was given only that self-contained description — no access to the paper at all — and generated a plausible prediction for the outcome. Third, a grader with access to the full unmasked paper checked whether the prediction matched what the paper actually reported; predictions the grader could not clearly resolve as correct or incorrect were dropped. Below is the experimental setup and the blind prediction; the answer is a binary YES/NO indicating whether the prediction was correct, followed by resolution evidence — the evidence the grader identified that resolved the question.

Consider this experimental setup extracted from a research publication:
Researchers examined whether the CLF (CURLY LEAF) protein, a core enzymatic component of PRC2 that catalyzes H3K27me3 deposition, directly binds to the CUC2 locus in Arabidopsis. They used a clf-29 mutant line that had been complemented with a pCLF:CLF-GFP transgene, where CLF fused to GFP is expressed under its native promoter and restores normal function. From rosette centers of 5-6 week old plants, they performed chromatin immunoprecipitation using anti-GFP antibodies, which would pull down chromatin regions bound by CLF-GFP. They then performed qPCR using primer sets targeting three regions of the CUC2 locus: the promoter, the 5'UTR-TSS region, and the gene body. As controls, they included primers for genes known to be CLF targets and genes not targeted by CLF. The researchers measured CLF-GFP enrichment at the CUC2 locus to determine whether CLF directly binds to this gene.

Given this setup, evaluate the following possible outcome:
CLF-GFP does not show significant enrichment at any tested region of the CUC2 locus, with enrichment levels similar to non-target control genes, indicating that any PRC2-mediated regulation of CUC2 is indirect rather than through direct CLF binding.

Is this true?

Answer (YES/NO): NO